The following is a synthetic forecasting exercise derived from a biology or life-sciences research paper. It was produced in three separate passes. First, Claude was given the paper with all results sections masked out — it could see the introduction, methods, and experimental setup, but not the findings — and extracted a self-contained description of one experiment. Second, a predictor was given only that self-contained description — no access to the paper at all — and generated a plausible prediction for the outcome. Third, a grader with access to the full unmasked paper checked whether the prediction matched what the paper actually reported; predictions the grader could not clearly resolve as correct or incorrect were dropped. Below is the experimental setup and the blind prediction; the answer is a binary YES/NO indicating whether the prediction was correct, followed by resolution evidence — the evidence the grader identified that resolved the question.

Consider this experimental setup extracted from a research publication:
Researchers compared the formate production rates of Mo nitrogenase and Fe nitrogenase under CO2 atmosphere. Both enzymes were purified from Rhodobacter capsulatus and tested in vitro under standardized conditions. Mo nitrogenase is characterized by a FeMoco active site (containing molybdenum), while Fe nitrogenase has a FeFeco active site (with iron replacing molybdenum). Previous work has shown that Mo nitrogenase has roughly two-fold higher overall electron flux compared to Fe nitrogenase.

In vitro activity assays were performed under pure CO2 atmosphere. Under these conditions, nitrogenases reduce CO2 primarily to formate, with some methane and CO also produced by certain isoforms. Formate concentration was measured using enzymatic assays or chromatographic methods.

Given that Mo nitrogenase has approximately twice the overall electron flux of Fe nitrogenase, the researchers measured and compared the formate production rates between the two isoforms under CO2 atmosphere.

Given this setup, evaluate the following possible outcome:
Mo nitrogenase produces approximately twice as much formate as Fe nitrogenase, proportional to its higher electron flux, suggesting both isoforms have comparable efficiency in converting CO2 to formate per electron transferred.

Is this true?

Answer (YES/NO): NO